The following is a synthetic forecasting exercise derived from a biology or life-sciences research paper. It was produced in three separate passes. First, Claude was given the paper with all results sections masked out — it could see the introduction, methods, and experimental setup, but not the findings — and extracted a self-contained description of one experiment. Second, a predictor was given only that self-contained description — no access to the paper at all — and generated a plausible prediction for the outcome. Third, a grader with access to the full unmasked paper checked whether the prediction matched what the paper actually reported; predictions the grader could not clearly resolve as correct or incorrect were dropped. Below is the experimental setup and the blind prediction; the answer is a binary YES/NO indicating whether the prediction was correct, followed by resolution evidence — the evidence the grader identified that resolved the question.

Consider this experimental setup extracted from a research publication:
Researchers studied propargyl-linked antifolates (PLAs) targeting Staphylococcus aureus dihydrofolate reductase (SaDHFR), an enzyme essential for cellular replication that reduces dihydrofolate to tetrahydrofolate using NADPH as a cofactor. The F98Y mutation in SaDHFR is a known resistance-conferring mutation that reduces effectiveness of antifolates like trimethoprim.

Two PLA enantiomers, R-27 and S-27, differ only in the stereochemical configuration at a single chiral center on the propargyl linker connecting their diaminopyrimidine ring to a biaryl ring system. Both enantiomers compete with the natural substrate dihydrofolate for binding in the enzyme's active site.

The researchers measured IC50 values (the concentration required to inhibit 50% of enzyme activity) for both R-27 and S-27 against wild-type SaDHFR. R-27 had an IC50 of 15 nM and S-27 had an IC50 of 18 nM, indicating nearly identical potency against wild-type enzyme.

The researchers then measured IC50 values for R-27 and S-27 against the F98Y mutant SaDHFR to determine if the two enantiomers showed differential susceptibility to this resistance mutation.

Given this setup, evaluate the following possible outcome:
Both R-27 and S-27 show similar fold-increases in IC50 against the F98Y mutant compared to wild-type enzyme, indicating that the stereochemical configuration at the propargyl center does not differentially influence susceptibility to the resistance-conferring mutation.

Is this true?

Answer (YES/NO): NO